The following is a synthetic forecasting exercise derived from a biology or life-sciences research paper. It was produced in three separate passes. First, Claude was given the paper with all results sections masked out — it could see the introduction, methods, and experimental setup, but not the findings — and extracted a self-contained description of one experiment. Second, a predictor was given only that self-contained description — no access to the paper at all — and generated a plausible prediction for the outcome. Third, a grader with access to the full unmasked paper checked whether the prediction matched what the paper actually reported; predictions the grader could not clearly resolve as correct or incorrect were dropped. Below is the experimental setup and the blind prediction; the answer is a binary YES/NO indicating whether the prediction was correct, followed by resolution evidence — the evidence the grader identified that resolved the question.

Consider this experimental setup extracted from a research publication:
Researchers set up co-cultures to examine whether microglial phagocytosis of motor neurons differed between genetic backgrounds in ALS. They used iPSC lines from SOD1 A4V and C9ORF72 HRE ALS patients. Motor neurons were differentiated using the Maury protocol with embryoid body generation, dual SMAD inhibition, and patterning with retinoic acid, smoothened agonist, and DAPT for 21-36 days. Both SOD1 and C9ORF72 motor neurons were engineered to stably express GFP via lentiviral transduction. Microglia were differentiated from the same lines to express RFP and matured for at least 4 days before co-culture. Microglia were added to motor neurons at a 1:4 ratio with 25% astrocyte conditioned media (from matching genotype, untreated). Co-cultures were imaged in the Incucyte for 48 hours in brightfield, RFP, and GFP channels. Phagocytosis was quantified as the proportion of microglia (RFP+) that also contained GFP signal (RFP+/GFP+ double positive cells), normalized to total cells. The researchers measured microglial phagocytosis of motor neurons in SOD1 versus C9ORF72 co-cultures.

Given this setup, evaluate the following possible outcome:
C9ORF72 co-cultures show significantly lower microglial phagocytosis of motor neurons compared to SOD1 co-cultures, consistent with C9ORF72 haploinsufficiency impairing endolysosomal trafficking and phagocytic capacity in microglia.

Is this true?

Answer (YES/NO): NO